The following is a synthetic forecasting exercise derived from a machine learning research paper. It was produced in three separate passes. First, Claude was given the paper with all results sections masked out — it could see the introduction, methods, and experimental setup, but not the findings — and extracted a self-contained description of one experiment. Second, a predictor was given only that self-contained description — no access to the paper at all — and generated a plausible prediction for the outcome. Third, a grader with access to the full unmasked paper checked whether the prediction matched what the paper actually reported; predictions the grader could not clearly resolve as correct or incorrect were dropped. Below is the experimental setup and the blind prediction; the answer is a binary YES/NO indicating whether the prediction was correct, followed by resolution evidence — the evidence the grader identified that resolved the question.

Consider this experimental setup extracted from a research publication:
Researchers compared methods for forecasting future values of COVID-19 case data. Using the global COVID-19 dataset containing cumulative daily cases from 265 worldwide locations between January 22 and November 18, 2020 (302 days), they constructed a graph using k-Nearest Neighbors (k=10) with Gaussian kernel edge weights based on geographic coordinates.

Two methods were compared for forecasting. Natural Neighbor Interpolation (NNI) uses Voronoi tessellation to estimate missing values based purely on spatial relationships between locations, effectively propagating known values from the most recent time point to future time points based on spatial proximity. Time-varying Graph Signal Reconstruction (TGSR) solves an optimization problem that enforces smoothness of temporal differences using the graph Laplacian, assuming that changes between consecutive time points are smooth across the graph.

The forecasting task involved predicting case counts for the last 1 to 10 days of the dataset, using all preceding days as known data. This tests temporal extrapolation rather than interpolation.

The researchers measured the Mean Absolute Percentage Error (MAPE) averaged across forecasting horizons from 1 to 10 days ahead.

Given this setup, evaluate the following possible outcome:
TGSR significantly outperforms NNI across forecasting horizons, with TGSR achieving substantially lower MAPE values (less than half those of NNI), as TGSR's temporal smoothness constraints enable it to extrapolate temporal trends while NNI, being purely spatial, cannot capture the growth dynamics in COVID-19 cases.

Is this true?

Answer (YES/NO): NO